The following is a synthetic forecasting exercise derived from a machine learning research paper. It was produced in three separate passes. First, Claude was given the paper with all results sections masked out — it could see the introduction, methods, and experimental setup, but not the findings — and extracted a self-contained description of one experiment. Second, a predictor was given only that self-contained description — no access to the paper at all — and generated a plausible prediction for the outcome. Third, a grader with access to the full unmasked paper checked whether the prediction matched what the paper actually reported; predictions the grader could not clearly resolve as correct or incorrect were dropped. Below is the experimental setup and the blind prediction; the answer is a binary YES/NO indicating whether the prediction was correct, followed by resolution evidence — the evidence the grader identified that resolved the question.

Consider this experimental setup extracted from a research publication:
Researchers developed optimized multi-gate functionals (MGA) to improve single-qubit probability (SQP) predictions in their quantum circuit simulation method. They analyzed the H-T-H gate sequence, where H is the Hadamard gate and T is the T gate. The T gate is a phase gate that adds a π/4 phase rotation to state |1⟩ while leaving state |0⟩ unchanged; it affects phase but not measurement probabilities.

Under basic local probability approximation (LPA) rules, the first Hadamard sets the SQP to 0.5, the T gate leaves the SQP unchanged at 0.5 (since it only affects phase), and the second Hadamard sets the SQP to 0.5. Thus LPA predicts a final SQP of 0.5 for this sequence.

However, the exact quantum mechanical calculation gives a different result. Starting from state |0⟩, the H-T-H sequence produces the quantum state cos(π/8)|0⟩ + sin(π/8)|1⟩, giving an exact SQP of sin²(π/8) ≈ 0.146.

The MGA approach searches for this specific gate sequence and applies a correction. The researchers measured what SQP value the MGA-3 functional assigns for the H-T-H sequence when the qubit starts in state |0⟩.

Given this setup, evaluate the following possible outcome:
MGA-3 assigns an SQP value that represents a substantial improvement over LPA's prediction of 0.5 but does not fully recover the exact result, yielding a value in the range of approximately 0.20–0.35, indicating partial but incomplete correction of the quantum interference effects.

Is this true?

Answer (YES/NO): NO